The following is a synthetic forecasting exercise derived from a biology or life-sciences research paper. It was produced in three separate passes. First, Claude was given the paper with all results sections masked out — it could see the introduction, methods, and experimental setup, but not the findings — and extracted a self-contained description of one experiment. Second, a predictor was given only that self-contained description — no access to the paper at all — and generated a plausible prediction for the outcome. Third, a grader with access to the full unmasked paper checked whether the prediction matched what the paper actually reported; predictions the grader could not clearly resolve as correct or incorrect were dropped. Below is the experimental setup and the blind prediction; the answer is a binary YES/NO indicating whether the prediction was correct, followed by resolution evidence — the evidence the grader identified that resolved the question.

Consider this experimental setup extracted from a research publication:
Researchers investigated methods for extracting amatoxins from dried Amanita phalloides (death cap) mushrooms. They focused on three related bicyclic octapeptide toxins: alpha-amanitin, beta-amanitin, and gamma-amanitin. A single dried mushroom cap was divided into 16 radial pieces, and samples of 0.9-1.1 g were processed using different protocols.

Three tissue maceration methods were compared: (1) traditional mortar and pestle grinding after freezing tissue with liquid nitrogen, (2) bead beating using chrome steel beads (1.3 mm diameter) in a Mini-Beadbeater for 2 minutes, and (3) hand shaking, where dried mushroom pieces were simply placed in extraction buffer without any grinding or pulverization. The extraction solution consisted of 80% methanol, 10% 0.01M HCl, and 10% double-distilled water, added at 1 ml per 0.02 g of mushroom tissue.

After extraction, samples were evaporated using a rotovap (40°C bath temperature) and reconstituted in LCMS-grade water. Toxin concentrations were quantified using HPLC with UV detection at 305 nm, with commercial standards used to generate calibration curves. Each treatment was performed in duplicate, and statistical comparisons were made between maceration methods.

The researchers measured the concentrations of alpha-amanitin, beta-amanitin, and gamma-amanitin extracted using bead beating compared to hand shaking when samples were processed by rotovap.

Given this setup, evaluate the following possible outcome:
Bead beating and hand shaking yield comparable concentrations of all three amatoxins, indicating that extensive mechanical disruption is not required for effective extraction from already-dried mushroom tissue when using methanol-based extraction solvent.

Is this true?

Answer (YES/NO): NO